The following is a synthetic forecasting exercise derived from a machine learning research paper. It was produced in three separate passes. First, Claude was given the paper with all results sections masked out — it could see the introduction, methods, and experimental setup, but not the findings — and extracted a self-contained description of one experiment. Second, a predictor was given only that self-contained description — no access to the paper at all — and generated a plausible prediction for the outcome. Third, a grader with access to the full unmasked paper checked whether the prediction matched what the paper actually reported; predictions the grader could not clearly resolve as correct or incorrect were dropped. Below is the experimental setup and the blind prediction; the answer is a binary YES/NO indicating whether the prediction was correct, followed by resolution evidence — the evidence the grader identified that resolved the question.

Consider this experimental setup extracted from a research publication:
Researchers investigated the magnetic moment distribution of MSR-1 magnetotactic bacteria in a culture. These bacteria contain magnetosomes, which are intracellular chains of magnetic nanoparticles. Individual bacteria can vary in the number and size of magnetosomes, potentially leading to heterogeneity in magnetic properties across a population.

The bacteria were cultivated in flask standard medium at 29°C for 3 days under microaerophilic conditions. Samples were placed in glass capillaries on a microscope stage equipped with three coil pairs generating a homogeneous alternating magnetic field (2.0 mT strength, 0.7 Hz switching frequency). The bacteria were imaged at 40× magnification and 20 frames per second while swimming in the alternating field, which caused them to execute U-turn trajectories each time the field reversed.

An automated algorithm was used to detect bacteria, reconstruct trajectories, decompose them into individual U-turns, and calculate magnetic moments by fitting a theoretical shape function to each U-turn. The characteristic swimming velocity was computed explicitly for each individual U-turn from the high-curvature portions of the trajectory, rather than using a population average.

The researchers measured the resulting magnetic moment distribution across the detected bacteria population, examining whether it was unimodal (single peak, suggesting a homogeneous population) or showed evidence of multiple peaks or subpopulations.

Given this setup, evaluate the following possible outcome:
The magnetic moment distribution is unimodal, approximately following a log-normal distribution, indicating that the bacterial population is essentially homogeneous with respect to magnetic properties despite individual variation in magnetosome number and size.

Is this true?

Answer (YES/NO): NO